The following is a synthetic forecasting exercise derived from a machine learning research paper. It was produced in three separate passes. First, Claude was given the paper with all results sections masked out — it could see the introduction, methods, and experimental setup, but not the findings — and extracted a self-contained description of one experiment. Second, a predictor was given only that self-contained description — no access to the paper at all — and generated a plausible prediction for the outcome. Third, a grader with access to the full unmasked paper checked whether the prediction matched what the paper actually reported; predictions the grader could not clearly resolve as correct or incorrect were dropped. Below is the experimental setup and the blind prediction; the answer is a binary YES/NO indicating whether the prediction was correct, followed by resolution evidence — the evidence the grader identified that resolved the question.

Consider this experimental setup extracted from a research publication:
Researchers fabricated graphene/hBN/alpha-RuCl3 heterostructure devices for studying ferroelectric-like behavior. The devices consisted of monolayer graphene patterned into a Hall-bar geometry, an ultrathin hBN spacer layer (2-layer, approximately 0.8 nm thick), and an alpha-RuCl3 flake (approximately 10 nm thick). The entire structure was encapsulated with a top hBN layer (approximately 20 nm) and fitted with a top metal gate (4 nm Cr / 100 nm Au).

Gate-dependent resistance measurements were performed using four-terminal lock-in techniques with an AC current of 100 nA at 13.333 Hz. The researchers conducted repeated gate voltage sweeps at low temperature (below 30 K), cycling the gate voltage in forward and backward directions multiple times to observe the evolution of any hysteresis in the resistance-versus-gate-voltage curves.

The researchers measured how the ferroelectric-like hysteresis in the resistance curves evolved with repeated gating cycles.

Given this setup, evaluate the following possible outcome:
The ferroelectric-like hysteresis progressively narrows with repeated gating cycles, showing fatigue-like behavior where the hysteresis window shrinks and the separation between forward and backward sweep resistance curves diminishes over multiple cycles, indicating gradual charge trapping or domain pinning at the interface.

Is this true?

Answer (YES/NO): NO